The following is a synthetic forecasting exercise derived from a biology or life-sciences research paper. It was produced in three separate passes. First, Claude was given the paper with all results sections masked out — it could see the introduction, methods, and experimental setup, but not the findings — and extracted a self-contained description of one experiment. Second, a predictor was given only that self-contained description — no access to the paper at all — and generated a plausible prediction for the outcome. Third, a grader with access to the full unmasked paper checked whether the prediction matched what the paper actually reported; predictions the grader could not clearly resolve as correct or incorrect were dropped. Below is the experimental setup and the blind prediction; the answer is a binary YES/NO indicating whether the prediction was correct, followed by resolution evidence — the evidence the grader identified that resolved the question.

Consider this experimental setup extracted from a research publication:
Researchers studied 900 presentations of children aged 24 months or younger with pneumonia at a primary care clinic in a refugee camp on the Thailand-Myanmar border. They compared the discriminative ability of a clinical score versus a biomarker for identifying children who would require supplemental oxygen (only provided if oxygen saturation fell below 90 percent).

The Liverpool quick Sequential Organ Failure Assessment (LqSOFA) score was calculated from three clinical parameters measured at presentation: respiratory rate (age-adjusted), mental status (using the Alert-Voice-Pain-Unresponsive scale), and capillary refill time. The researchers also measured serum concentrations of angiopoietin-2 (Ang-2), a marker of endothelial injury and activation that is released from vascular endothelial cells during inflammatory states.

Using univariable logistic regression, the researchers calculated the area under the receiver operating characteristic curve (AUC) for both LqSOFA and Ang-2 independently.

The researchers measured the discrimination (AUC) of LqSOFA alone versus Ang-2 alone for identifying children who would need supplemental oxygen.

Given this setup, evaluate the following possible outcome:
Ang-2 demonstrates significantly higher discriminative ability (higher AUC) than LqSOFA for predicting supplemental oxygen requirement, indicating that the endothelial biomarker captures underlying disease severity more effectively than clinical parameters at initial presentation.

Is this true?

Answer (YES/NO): NO